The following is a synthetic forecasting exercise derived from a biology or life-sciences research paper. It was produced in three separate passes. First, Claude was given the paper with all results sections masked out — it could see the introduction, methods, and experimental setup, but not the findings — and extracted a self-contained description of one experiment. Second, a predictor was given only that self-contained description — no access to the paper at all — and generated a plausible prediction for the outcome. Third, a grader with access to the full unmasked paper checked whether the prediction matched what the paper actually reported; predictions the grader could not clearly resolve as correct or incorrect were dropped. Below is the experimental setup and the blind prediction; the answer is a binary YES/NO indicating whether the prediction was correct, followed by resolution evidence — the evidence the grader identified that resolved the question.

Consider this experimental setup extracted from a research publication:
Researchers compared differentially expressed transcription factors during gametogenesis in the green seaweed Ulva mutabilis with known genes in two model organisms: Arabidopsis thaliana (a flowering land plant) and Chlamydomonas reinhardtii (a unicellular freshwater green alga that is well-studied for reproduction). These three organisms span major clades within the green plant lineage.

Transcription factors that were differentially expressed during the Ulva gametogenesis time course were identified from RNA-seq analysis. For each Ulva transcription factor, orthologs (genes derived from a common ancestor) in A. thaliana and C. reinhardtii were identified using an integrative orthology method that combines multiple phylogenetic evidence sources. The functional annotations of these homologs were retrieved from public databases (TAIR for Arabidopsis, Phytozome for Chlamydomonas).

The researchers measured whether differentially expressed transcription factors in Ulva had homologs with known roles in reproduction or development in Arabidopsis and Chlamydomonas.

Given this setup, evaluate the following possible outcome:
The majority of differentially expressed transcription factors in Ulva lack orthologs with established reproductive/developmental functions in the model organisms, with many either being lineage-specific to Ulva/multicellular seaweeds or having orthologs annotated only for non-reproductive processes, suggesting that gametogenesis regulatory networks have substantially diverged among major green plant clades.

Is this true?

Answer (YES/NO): NO